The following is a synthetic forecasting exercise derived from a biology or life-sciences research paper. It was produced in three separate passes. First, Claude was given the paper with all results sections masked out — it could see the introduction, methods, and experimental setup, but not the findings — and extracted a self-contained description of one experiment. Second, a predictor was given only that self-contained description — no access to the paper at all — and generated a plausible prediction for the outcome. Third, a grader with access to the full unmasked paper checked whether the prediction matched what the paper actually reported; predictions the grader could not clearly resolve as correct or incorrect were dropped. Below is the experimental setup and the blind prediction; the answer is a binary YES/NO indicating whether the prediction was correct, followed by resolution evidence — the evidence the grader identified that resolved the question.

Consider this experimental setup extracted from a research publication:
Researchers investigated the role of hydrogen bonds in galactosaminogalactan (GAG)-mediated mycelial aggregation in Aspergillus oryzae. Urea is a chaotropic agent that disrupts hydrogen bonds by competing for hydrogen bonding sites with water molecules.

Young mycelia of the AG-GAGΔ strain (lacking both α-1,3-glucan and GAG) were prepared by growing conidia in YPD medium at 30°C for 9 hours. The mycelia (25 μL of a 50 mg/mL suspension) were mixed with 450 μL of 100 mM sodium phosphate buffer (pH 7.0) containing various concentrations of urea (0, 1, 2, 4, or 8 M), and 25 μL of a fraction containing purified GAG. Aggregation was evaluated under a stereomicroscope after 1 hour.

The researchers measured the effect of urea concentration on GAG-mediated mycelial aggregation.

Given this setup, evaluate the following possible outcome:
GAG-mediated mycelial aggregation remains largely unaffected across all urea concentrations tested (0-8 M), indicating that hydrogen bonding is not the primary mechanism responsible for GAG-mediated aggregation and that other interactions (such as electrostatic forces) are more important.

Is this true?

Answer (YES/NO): NO